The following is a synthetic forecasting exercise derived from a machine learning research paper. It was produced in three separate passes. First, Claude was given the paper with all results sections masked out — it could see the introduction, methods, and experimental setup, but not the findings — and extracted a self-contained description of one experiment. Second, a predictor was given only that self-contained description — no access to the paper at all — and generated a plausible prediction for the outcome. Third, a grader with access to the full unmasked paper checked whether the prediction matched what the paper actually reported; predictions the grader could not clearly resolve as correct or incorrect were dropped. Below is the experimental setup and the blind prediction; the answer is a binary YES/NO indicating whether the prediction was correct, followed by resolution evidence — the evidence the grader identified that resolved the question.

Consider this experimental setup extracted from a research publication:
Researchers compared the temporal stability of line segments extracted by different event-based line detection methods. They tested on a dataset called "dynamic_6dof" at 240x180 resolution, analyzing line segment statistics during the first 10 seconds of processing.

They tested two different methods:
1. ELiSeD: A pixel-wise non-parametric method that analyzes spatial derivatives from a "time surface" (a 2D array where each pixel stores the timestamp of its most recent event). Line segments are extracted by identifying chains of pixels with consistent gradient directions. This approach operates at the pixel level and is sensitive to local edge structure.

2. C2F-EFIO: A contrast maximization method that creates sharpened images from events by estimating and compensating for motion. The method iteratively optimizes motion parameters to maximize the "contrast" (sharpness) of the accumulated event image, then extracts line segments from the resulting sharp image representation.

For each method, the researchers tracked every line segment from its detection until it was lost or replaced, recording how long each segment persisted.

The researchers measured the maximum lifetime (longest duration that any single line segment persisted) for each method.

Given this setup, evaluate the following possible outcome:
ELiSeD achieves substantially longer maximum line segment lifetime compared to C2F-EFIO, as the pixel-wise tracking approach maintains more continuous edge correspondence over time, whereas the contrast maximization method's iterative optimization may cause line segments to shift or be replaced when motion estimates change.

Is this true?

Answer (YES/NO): NO